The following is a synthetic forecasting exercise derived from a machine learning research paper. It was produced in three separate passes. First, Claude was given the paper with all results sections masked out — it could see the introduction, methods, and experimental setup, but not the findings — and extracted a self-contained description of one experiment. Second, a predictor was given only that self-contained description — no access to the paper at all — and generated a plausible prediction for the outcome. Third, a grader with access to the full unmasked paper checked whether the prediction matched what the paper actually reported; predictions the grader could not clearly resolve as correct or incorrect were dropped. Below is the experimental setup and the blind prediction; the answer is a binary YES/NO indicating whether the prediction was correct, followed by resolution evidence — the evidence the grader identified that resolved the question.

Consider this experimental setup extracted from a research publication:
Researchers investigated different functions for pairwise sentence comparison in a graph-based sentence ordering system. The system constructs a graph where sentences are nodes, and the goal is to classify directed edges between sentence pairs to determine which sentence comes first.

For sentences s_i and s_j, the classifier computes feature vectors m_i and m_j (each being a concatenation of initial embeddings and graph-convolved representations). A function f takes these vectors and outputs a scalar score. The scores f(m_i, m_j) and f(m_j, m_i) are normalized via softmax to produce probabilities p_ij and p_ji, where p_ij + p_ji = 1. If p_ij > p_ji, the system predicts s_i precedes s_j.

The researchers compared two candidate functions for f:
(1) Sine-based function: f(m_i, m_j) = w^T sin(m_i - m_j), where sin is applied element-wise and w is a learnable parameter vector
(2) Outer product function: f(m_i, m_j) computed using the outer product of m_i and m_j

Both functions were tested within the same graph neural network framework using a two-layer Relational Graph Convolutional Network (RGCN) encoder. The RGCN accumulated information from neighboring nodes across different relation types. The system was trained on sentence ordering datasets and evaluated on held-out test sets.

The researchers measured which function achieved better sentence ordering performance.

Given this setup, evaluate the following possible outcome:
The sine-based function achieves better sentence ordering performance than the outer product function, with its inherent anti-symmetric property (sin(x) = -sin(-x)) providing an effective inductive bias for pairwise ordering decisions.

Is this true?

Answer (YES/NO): YES